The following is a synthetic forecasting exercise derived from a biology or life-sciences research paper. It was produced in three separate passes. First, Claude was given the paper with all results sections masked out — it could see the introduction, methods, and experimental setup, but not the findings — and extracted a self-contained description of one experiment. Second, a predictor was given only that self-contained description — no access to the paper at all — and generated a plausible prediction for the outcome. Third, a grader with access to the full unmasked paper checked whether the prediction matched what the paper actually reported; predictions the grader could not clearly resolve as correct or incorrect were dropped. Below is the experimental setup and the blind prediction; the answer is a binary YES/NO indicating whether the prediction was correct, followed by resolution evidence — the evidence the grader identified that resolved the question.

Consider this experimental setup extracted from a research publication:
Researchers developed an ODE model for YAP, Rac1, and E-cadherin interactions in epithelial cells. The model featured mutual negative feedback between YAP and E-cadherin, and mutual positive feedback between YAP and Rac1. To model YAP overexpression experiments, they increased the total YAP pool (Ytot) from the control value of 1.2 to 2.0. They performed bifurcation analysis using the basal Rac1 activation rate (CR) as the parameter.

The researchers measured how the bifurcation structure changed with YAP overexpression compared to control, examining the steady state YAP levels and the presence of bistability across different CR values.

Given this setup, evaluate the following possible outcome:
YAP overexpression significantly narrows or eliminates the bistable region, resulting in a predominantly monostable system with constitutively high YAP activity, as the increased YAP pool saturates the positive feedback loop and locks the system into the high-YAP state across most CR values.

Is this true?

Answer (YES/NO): NO